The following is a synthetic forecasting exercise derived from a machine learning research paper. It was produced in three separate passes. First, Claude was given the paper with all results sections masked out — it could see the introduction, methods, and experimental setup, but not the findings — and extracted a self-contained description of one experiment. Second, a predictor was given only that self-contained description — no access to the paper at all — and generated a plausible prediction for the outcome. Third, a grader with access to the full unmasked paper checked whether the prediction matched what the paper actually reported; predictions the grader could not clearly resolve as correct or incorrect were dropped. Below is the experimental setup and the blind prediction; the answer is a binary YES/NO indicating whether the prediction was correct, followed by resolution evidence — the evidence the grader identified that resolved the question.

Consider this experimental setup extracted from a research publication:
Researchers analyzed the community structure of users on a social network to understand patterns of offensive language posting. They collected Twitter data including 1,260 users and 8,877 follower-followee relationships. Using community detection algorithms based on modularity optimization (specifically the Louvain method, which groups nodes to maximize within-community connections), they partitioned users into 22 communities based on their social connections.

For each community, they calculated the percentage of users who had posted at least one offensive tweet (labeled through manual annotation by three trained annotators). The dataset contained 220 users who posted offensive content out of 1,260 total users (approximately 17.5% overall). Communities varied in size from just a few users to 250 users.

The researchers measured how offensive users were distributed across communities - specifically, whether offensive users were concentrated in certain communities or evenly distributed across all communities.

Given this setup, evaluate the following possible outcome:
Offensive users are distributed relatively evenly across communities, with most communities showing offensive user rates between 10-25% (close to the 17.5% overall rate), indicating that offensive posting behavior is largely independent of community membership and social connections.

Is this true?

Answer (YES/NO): NO